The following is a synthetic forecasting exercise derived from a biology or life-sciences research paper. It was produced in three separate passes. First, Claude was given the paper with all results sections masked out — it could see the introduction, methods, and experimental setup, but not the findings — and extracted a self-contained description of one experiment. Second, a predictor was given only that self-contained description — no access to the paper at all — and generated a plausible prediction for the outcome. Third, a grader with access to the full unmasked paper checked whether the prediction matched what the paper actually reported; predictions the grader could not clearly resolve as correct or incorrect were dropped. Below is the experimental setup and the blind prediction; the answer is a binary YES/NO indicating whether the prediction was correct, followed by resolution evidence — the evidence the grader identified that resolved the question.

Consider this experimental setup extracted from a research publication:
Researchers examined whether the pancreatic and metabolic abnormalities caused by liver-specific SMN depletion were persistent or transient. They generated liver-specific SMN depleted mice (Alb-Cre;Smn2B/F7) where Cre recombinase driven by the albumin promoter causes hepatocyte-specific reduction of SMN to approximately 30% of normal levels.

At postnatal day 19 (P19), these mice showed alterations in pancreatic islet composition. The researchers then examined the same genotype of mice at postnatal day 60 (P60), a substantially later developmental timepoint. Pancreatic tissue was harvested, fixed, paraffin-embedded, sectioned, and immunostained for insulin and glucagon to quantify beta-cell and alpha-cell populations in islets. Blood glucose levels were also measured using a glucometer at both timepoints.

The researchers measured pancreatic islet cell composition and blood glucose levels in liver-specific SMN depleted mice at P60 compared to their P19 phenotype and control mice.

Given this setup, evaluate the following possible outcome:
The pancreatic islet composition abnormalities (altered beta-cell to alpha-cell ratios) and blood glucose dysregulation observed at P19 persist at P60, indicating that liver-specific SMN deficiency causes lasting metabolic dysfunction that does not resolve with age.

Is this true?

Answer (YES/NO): NO